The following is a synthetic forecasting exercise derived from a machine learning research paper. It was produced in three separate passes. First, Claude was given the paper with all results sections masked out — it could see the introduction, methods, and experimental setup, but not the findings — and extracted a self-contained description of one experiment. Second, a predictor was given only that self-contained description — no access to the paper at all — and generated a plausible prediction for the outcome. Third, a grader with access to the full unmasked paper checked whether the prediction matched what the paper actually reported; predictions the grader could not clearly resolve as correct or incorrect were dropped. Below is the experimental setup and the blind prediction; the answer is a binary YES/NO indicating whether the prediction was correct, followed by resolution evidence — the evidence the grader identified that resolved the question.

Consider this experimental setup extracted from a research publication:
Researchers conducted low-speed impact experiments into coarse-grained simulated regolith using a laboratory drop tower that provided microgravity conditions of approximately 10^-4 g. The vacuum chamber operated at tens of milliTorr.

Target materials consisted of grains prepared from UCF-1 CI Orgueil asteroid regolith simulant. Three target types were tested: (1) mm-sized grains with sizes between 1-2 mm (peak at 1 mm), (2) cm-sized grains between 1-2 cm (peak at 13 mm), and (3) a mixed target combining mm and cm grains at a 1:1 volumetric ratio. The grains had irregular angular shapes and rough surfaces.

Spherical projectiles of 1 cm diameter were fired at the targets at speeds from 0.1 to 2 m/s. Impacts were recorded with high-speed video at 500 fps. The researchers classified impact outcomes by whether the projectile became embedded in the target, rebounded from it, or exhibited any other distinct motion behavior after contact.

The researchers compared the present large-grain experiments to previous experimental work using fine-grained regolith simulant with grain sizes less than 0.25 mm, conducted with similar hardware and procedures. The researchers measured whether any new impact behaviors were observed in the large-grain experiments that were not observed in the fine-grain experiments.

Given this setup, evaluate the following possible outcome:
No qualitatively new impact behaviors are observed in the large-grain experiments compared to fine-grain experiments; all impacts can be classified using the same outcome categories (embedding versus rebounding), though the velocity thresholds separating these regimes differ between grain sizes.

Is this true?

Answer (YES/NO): NO